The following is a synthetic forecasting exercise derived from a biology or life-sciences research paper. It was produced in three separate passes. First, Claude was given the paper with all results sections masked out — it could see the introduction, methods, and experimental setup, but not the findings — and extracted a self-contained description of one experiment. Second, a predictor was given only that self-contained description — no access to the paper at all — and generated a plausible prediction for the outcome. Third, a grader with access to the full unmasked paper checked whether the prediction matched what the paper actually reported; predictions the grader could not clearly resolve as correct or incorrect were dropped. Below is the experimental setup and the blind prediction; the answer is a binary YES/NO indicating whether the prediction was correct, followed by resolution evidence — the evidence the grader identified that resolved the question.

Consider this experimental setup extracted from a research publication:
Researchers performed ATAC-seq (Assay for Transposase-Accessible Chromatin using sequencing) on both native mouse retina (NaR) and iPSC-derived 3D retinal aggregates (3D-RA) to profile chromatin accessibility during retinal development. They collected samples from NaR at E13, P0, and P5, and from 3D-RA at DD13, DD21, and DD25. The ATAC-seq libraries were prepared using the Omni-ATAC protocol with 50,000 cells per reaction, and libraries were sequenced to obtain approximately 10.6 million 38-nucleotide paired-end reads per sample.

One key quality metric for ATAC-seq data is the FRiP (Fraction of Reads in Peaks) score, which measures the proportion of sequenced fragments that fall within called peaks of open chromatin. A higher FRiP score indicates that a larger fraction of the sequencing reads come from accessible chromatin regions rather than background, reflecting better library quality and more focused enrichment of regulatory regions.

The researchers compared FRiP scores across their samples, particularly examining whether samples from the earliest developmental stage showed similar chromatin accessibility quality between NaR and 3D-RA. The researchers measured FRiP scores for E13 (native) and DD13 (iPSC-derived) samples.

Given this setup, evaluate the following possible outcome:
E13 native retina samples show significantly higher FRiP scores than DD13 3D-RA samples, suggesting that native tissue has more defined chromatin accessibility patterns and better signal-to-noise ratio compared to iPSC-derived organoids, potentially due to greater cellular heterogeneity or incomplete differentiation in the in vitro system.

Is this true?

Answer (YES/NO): NO